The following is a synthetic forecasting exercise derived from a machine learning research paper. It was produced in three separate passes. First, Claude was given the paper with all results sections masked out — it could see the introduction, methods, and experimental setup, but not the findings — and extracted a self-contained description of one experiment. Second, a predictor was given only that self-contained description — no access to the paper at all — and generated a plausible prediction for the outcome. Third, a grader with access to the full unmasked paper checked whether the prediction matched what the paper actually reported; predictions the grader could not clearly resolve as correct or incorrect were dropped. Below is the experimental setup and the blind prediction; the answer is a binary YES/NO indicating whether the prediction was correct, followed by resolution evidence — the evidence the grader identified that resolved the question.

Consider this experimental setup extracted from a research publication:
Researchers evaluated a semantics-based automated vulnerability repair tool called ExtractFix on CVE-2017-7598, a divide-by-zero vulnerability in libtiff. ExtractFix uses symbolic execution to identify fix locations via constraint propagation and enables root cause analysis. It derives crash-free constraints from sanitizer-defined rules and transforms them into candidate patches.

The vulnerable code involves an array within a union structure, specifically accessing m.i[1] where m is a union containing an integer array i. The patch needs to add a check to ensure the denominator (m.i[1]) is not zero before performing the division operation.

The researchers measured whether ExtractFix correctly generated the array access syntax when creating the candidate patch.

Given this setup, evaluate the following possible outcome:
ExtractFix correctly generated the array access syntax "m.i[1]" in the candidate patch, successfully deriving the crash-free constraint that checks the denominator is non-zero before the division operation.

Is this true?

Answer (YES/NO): NO